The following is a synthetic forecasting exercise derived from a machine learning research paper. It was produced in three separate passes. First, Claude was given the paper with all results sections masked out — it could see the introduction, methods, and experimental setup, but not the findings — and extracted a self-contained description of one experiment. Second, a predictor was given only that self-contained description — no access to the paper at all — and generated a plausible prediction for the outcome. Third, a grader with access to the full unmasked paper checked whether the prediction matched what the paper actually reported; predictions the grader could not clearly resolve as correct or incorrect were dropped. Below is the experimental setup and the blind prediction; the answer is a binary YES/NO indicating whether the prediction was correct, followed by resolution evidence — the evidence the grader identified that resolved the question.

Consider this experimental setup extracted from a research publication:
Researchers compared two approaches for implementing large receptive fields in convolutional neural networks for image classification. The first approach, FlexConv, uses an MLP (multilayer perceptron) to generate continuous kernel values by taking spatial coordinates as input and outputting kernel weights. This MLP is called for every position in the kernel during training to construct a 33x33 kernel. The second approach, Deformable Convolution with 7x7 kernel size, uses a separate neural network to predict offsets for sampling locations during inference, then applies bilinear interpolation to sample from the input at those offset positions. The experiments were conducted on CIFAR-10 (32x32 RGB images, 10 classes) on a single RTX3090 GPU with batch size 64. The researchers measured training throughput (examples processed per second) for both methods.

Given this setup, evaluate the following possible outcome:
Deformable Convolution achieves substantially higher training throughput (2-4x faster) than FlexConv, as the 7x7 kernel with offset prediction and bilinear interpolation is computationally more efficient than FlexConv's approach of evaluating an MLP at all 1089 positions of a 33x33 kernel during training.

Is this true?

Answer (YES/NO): NO